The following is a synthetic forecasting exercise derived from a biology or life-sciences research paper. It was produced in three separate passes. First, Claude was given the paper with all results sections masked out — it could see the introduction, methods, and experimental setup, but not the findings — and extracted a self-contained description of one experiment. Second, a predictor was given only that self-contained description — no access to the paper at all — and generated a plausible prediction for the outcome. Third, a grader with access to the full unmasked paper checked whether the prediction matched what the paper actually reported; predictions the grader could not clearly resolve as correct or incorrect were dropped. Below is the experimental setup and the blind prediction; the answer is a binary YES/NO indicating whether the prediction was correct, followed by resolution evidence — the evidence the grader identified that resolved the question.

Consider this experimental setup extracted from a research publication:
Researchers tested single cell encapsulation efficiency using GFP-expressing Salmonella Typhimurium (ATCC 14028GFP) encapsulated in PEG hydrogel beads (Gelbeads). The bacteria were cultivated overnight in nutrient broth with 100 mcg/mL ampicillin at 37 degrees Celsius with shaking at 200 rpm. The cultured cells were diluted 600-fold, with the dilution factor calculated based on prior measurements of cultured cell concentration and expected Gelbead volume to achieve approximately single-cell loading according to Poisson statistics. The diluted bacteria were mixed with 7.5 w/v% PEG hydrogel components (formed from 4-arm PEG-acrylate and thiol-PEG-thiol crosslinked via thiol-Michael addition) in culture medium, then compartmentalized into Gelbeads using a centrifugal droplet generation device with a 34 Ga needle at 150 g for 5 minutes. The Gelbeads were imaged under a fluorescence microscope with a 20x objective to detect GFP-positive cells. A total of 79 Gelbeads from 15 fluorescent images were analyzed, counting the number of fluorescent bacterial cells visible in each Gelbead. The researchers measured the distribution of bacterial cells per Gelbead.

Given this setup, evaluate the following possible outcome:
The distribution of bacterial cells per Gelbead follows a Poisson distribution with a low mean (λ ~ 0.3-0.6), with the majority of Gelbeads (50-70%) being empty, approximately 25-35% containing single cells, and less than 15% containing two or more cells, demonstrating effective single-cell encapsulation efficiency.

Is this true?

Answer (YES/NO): NO